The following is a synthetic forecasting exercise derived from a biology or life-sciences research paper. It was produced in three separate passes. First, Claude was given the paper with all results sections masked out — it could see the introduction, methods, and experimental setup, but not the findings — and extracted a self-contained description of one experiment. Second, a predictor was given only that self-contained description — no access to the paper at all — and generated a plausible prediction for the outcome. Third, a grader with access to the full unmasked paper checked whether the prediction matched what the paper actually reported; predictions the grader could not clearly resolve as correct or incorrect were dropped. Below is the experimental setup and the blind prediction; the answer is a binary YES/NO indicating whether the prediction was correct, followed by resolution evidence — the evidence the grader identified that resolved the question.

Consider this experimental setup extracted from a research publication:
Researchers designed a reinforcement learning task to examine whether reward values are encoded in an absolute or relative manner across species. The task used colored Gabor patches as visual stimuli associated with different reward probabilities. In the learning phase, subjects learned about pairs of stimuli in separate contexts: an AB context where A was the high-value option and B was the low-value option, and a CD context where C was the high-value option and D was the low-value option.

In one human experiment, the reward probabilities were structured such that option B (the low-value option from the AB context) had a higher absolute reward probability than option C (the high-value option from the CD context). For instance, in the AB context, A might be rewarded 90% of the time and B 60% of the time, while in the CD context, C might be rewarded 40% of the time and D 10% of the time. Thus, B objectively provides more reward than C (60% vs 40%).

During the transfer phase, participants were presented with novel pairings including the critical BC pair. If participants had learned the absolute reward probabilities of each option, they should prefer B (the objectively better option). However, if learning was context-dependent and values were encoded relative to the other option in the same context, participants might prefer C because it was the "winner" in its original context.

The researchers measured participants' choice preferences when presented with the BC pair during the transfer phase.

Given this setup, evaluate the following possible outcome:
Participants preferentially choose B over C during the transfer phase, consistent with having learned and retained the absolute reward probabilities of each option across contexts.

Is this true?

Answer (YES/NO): NO